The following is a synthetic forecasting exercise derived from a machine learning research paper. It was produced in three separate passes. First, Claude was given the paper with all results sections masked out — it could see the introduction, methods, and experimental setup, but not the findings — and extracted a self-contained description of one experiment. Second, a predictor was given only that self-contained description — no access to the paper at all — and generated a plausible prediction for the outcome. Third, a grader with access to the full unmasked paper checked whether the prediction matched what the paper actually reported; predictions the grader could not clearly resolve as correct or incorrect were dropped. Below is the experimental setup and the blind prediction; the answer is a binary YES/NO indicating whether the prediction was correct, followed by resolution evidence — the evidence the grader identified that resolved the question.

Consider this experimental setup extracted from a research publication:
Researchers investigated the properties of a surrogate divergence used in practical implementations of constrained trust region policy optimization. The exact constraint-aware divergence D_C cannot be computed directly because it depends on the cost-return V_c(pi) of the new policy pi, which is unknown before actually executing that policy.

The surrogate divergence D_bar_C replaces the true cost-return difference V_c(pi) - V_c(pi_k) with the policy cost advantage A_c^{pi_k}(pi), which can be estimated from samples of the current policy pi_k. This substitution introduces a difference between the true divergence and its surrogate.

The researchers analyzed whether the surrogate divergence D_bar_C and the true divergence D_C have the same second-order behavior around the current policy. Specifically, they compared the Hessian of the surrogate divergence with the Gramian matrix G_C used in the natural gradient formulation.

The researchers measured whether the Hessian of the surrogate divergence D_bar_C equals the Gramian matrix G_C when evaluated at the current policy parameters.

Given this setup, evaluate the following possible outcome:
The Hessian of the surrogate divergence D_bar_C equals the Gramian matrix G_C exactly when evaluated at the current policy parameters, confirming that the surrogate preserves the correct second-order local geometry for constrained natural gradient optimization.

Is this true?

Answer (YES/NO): YES